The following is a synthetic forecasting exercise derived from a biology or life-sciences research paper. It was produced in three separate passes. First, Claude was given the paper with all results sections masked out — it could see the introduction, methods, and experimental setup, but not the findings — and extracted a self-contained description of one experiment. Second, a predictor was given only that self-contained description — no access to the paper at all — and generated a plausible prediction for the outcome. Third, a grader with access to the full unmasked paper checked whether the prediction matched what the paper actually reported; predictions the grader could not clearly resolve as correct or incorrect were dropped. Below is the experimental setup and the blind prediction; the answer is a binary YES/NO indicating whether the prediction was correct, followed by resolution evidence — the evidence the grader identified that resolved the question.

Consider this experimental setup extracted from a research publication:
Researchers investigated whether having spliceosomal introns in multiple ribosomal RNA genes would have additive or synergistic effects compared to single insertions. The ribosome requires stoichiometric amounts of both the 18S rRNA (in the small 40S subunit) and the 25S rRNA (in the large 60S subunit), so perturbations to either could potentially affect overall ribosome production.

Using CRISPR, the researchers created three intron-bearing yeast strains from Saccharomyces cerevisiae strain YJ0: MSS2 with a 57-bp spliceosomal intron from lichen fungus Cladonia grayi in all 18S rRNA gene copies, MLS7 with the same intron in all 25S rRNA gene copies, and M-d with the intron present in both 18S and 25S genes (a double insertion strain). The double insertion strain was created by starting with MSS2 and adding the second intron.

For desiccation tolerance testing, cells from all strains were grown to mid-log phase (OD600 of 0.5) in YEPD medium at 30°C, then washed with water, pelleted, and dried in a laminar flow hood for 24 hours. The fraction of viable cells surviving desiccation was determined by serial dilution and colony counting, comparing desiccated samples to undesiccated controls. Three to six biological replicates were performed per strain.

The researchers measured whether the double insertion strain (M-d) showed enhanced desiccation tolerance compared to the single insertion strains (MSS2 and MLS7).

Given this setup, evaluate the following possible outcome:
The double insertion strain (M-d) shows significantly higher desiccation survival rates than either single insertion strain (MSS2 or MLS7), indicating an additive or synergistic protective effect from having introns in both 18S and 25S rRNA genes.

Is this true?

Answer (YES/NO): YES